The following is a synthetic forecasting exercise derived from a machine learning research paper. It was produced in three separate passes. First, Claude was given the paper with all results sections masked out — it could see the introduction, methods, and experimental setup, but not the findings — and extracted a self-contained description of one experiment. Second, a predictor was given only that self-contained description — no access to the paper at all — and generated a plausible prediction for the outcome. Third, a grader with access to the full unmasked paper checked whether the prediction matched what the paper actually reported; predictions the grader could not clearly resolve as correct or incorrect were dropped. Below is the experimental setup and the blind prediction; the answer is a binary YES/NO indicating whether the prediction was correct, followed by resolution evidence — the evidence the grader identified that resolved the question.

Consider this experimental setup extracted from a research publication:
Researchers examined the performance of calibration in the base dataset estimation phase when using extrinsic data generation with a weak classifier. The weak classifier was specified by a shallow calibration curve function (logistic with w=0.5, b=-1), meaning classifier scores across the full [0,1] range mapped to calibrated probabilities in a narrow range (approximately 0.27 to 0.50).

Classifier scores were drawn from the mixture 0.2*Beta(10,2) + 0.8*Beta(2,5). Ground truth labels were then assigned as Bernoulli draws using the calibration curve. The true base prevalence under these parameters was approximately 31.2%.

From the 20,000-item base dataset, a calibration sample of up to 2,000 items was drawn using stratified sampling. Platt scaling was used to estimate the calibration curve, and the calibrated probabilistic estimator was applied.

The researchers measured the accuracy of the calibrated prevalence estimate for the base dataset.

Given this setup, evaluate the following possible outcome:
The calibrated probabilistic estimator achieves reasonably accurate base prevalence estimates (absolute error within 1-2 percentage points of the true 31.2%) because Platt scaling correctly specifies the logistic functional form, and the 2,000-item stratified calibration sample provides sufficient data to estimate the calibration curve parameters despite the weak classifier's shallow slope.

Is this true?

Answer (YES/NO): YES